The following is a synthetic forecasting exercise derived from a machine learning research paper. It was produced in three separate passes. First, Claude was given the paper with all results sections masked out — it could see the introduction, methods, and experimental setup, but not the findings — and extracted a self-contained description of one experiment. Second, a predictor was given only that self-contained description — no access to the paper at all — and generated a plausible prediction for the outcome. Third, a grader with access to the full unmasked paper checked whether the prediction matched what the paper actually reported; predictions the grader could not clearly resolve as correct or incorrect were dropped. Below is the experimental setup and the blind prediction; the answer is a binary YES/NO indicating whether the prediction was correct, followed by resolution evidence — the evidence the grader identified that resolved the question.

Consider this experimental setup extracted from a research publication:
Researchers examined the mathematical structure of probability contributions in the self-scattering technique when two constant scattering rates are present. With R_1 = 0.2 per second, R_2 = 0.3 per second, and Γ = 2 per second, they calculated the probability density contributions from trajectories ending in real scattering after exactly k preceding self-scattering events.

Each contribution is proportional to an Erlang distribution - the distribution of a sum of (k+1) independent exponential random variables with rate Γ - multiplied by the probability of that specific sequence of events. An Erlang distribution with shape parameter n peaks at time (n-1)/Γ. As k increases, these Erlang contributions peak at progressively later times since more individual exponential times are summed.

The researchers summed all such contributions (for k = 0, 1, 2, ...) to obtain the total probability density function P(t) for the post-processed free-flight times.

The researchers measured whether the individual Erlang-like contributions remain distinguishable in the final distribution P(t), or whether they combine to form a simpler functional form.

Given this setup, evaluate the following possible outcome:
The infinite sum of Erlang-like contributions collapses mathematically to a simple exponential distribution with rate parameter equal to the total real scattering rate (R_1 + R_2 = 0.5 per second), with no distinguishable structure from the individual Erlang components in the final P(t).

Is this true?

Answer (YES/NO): YES